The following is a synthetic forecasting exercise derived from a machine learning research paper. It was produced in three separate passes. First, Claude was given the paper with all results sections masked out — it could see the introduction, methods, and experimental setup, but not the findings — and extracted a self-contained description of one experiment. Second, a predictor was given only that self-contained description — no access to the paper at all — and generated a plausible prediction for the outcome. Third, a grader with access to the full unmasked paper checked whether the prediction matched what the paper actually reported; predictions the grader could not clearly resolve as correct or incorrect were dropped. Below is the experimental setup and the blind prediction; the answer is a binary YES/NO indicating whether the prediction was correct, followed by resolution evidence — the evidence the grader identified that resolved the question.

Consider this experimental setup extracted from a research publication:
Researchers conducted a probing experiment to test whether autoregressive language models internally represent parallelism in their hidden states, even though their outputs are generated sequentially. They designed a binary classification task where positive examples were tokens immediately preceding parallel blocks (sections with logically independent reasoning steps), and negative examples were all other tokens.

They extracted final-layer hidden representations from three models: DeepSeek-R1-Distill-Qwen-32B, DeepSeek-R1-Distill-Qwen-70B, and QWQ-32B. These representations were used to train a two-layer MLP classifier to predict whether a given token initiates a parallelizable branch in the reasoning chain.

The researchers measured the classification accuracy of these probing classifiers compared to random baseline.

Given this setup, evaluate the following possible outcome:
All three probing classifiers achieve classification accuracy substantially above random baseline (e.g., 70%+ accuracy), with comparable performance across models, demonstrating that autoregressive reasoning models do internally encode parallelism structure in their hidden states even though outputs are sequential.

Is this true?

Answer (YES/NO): NO